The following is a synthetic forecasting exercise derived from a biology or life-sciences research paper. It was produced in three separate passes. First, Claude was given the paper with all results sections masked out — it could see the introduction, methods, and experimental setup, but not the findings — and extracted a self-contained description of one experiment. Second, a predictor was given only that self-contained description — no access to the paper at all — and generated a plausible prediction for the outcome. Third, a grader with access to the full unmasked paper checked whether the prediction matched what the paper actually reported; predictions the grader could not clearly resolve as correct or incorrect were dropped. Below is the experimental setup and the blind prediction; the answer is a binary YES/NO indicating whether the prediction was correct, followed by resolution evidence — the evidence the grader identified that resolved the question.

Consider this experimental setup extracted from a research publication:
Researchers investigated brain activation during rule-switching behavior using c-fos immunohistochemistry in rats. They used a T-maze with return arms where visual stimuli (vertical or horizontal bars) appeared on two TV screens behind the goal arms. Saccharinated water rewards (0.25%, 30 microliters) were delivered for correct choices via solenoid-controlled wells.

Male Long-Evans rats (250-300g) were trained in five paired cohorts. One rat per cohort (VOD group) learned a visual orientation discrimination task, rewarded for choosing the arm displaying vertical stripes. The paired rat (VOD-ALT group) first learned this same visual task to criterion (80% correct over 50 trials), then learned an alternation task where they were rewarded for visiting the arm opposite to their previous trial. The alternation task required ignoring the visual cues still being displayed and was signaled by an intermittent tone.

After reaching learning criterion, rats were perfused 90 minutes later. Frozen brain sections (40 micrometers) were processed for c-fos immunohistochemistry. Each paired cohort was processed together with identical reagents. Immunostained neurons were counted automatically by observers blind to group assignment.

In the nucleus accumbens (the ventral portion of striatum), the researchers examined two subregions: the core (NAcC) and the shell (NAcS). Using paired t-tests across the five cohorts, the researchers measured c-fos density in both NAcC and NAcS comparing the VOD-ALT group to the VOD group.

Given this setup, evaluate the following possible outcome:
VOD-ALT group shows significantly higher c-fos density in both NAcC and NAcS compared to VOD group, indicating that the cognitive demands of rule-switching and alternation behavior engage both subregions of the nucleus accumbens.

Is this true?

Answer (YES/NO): NO